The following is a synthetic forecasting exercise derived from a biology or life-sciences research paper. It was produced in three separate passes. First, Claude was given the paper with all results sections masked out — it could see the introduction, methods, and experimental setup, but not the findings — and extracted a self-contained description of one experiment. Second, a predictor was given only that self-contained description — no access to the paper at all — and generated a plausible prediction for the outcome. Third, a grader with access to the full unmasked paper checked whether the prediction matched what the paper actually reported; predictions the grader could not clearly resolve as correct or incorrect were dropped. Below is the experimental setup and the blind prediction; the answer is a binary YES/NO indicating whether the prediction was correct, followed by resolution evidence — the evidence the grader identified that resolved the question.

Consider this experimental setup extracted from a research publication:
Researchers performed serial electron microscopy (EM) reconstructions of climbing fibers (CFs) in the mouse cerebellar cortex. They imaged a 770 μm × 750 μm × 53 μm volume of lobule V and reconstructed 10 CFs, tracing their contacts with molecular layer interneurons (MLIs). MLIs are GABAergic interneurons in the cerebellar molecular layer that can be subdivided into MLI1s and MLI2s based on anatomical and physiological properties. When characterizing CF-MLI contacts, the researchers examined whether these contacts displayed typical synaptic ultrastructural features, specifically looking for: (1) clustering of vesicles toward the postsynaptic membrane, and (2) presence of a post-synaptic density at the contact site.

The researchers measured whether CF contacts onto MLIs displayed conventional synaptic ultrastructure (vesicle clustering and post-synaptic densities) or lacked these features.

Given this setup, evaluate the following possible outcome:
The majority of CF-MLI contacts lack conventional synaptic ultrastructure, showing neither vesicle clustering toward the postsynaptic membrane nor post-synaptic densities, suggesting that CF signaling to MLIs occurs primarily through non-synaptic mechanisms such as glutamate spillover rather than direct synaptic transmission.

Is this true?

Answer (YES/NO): YES